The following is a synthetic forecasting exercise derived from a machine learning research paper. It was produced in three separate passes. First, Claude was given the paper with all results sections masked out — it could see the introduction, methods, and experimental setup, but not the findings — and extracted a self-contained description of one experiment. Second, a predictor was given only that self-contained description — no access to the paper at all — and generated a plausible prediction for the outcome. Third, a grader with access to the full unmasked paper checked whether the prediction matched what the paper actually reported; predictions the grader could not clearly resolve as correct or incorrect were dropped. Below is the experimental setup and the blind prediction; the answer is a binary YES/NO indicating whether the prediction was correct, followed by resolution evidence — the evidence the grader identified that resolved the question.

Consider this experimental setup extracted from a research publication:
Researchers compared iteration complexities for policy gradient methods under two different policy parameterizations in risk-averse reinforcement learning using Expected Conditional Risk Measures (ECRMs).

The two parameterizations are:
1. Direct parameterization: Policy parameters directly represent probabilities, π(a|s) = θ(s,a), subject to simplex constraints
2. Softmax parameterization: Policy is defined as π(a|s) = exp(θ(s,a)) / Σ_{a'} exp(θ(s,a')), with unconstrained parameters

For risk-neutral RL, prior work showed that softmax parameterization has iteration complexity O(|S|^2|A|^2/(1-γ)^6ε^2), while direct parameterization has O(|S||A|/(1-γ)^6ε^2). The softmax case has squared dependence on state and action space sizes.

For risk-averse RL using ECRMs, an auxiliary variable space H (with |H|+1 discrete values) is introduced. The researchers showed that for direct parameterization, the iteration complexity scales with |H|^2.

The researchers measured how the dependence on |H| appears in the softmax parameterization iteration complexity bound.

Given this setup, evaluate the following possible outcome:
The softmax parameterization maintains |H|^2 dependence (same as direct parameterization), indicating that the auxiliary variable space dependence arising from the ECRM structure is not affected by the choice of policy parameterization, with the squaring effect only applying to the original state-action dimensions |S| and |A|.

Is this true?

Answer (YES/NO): NO